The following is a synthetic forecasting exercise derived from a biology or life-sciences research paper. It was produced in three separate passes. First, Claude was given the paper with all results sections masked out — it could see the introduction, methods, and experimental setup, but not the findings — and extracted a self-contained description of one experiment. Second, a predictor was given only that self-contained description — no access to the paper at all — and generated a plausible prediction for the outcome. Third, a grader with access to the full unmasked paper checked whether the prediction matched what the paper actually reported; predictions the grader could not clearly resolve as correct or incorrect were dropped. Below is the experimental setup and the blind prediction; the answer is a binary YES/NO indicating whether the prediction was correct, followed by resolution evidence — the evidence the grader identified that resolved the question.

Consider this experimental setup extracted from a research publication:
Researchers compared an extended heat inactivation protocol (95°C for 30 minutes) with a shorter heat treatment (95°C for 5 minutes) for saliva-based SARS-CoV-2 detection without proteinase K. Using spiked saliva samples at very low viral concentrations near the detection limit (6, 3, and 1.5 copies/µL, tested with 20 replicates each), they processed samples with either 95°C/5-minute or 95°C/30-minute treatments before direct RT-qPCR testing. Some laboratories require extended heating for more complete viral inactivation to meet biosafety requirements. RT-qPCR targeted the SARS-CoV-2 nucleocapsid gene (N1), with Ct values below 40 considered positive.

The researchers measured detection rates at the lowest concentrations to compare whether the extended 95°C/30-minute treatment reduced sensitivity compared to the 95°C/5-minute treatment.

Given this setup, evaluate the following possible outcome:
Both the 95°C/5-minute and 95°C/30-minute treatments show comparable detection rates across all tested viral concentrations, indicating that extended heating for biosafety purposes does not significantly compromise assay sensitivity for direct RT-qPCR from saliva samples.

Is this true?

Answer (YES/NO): NO